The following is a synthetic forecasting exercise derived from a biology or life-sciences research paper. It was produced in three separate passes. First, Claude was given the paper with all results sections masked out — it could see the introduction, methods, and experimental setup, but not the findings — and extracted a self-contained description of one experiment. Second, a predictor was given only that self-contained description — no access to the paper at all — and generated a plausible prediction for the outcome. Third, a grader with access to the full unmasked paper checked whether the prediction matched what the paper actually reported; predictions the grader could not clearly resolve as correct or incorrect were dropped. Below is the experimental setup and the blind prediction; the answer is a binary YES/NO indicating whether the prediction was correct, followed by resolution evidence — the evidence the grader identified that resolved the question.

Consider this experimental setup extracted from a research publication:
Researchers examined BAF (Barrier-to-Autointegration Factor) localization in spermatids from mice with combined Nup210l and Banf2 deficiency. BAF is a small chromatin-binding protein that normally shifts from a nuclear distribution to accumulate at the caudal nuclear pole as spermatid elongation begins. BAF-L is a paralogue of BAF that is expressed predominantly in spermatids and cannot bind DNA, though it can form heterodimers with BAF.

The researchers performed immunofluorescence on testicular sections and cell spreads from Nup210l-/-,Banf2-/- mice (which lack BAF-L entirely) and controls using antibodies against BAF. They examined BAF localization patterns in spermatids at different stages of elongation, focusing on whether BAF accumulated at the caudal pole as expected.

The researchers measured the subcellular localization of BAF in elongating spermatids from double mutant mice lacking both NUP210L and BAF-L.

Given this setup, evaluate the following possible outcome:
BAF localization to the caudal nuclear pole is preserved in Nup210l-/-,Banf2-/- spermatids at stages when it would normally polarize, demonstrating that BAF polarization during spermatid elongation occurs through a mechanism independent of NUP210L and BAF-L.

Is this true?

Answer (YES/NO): YES